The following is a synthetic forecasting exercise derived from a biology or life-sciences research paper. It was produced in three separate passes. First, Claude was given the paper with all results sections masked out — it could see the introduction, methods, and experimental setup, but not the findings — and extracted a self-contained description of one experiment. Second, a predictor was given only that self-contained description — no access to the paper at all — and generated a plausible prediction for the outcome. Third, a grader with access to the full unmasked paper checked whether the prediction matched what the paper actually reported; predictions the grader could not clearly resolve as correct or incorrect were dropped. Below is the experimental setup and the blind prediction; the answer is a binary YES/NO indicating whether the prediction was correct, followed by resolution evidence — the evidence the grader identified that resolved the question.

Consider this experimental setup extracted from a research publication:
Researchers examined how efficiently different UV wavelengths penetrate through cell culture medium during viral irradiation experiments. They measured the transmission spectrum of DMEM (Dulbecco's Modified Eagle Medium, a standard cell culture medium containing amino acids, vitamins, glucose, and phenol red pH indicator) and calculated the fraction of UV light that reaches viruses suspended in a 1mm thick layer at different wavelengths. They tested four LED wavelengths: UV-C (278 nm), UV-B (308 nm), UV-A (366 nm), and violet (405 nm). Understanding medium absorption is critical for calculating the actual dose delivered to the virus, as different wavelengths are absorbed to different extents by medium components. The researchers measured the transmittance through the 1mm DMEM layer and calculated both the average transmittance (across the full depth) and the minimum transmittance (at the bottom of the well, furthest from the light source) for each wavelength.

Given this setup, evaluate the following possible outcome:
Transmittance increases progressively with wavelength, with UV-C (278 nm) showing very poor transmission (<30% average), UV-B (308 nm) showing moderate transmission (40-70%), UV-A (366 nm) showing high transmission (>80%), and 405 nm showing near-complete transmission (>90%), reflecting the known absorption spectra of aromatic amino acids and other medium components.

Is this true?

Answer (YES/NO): NO